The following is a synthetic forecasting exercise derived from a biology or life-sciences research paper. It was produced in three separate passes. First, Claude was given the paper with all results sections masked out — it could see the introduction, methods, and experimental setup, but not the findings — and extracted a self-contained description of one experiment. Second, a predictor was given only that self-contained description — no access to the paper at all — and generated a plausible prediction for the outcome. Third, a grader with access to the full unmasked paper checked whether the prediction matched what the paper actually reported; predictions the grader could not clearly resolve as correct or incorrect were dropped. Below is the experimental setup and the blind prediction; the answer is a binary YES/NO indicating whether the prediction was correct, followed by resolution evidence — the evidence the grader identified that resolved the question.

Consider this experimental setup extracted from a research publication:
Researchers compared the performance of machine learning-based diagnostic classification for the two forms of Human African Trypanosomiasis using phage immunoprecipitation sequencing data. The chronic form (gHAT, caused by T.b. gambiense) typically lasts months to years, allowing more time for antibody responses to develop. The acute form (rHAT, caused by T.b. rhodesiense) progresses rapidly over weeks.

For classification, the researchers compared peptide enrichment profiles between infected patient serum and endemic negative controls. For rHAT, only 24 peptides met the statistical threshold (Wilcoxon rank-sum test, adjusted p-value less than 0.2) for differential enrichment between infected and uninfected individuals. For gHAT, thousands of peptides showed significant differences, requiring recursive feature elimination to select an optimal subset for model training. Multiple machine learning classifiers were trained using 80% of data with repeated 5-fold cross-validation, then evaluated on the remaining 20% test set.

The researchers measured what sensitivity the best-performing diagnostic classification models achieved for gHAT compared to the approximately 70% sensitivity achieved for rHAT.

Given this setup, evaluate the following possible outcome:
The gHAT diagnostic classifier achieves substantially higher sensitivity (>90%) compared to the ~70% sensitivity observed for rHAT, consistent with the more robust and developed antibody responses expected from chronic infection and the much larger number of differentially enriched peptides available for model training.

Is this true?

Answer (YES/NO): YES